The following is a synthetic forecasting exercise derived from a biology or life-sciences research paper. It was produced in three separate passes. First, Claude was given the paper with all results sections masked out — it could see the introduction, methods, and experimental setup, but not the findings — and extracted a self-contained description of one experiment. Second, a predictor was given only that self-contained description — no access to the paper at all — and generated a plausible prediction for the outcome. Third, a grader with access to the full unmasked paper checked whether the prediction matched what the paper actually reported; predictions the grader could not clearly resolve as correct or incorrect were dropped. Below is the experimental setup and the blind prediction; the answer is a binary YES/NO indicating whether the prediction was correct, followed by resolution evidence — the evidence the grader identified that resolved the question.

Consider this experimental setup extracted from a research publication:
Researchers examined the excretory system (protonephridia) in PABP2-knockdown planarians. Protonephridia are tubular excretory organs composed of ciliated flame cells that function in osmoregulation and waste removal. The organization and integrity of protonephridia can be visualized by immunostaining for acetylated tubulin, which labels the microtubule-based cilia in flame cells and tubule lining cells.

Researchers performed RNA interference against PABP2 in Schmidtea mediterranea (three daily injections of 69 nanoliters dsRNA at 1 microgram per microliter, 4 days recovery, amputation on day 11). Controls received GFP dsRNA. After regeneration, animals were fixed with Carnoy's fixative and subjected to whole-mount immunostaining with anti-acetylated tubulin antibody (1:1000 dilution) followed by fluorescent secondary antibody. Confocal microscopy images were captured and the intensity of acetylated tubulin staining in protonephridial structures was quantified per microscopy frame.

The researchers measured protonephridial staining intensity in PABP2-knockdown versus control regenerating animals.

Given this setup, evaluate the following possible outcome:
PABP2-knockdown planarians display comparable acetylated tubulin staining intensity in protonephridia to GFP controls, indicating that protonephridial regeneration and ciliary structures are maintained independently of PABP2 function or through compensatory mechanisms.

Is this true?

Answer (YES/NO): NO